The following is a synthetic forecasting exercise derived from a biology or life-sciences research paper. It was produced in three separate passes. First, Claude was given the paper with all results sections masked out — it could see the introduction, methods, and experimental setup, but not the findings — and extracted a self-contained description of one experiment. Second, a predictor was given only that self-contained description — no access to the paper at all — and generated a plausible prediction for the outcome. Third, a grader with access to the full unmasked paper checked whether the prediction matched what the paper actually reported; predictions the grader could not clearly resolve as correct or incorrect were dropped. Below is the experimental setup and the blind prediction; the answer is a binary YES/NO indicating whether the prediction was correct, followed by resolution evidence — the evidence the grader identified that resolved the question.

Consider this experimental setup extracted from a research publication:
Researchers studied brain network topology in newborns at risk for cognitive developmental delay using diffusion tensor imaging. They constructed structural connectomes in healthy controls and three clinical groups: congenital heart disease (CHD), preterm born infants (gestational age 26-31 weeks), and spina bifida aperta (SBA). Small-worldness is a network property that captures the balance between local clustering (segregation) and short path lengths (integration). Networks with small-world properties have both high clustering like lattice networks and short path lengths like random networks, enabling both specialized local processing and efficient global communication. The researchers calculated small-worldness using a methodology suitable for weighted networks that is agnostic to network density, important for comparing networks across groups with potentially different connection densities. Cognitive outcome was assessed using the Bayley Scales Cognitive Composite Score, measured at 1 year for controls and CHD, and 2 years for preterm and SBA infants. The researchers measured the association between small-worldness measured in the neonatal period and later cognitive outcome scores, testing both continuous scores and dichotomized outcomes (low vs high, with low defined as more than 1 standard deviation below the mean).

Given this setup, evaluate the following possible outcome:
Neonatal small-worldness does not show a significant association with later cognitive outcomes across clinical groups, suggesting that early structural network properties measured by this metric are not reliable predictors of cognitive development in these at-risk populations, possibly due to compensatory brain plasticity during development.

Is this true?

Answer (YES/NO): NO